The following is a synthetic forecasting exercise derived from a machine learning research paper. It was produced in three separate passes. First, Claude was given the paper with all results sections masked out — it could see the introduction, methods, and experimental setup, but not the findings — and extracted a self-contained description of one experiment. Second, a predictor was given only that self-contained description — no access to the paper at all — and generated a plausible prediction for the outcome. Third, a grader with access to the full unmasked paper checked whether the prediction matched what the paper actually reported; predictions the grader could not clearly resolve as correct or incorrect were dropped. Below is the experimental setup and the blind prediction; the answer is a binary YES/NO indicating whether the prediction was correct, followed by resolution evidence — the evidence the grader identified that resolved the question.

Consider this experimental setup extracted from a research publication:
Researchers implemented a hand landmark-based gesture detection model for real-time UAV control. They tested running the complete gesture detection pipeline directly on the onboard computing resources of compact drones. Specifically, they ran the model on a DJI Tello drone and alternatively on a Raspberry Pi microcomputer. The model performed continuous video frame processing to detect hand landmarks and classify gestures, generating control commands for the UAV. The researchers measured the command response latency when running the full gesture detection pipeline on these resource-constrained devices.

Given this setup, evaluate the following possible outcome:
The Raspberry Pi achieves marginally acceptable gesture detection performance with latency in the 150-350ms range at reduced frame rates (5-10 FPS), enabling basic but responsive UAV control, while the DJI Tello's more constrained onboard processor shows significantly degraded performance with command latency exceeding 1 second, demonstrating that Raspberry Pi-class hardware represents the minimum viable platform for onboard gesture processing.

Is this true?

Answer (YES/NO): NO